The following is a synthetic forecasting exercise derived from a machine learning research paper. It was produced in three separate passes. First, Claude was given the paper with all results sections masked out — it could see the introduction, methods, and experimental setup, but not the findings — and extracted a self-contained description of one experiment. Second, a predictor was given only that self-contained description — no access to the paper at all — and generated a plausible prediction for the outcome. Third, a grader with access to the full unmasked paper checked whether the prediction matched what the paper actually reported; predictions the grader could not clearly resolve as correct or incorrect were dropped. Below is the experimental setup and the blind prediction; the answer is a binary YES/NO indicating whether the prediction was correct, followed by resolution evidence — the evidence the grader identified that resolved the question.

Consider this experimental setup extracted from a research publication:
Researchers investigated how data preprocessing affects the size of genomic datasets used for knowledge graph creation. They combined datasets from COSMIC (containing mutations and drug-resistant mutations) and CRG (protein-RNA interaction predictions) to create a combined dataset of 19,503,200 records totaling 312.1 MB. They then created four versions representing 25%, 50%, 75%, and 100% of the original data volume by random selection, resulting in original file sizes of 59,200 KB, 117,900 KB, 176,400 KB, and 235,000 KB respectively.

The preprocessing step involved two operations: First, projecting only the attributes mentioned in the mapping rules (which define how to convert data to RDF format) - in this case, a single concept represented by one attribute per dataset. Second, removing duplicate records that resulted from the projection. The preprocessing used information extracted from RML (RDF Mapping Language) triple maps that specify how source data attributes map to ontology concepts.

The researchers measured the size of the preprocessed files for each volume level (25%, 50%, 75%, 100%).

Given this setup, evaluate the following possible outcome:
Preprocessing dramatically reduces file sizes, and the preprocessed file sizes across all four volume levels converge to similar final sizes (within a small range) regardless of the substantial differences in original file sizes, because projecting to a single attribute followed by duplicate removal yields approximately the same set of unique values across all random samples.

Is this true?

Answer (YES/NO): YES